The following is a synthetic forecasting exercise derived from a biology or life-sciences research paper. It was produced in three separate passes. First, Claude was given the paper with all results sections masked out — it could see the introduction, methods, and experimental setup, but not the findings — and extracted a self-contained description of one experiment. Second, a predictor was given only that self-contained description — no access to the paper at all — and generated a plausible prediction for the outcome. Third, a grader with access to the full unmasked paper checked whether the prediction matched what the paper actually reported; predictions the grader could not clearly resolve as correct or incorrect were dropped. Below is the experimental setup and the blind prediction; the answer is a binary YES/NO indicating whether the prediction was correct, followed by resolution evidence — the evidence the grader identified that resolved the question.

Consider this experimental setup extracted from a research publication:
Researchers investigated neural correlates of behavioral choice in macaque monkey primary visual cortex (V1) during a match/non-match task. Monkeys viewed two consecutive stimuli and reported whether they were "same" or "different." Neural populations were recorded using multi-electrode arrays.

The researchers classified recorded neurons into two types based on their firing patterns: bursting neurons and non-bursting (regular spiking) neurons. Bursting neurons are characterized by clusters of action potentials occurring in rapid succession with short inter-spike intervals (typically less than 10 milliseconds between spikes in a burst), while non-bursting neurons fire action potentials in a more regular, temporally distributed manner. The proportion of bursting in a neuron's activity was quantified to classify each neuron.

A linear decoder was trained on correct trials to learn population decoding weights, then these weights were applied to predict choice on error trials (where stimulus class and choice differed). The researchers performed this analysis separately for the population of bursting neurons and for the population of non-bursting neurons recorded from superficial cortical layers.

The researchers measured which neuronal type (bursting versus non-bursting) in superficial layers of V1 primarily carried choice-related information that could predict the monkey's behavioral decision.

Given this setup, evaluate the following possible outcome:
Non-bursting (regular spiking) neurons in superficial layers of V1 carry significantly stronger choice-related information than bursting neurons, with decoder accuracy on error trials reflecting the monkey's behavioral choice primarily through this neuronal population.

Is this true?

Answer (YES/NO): NO